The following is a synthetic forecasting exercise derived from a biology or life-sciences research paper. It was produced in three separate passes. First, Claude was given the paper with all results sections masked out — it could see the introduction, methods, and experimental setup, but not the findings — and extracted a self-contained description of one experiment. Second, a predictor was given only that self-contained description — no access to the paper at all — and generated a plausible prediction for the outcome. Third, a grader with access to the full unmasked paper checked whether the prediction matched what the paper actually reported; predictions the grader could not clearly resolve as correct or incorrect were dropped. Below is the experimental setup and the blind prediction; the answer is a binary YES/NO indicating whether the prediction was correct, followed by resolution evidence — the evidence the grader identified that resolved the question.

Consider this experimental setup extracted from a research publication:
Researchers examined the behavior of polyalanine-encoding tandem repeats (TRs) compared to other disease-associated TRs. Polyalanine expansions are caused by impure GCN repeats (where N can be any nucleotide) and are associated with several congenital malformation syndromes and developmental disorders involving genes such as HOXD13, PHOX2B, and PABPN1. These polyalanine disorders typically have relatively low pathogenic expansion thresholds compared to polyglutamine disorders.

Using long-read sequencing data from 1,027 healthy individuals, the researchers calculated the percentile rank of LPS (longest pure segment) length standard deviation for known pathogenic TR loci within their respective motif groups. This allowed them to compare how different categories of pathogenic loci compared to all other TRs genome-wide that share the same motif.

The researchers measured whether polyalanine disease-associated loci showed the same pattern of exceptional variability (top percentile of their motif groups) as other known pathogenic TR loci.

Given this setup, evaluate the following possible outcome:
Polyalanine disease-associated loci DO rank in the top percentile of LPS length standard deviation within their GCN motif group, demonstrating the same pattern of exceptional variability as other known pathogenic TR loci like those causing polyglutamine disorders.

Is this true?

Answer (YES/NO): NO